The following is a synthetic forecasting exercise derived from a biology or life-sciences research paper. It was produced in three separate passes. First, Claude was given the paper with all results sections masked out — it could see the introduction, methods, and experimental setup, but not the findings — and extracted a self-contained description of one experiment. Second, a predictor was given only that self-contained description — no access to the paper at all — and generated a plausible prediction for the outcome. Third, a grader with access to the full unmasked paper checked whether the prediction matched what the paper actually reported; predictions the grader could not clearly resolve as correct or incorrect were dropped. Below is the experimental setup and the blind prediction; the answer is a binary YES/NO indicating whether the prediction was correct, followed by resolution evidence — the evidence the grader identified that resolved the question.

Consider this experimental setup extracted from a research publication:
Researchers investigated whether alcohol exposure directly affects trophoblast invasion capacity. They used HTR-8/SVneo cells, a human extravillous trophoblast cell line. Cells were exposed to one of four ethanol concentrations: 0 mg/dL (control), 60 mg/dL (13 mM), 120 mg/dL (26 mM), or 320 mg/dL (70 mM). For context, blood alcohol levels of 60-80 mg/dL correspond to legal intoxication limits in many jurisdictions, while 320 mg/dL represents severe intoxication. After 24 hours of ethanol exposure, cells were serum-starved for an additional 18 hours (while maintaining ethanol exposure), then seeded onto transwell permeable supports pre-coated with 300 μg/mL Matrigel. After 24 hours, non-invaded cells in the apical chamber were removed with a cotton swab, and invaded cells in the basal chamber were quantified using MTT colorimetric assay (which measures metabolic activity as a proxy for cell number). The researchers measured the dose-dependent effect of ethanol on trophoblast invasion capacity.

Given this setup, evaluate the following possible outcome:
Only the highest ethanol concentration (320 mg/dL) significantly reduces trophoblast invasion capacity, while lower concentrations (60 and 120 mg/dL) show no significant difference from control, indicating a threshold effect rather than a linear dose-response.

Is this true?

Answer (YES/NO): NO